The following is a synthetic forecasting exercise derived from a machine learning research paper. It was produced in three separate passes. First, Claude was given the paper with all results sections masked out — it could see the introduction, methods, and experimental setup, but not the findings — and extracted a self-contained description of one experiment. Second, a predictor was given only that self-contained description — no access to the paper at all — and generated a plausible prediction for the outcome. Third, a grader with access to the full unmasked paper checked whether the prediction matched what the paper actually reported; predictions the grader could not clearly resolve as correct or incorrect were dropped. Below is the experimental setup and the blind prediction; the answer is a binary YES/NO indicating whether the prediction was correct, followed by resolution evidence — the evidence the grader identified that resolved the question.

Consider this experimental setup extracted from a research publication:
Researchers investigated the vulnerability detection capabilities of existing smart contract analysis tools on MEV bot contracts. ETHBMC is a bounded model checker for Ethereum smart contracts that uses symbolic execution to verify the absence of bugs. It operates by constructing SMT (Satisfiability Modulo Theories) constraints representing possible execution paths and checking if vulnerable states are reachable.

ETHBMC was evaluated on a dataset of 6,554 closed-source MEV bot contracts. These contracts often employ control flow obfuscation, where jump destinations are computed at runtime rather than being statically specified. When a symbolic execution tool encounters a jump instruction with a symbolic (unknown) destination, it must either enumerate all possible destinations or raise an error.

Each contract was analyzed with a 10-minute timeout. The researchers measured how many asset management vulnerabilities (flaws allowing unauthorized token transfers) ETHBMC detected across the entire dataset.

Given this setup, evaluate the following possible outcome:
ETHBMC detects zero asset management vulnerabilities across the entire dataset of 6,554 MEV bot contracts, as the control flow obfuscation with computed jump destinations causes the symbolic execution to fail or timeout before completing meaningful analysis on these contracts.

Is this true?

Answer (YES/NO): YES